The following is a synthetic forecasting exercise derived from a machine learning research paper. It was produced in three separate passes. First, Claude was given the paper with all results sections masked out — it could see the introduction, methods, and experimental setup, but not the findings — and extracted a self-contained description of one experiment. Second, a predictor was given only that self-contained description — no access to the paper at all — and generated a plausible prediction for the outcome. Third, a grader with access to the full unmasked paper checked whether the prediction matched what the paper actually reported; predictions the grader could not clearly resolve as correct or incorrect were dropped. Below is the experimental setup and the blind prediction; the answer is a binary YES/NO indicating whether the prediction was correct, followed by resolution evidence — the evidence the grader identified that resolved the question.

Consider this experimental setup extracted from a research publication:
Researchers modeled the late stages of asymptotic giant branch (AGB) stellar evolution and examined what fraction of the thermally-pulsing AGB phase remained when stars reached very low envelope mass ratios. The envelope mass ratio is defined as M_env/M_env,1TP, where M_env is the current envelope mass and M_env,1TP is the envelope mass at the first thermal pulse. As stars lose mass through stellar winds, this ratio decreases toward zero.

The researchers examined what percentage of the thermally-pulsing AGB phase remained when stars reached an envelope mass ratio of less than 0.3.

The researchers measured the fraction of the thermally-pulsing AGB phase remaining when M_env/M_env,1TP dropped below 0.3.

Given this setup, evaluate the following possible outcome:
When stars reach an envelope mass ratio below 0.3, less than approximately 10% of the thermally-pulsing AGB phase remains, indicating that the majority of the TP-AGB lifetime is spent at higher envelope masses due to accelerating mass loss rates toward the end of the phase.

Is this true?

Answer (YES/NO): NO